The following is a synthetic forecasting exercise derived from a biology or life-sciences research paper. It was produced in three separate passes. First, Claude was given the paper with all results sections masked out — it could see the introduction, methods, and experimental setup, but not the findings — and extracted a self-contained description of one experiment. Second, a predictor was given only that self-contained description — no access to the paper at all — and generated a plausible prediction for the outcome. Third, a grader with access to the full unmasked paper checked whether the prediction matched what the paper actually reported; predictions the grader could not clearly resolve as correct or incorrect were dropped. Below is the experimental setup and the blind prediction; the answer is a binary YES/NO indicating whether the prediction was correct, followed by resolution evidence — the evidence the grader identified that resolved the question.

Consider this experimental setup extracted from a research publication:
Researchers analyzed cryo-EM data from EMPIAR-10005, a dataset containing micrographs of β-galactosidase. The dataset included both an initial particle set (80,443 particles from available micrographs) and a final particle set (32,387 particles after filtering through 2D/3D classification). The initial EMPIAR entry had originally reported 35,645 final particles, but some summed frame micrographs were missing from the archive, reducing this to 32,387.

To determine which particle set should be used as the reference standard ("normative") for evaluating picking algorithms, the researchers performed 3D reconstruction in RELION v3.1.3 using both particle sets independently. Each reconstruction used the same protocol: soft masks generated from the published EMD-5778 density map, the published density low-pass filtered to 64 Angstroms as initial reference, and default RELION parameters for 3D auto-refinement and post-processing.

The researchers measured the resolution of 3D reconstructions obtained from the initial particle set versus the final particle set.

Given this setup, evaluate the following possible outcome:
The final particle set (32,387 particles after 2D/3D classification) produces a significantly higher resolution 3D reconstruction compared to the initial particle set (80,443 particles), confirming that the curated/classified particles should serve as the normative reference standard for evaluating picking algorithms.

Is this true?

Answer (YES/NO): NO